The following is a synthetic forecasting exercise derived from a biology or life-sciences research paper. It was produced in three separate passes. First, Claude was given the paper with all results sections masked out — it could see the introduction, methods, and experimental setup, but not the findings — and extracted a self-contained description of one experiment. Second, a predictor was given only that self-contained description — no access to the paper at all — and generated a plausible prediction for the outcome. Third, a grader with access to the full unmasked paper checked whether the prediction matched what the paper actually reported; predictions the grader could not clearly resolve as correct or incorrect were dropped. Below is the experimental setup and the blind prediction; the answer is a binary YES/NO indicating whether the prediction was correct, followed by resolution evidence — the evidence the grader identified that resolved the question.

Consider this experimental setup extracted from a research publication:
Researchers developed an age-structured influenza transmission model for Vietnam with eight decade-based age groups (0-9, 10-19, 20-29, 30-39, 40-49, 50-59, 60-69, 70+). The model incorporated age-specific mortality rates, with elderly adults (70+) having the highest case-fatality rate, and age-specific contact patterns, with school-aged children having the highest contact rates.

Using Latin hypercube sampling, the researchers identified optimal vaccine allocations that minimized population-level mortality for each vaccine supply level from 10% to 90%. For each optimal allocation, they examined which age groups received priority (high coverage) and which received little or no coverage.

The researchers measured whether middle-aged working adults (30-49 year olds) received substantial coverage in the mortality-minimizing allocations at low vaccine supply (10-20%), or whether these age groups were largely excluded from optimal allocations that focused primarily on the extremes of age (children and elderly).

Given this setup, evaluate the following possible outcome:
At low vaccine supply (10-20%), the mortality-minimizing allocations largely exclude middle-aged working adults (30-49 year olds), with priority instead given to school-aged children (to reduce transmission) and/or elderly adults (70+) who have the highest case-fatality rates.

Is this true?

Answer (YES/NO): NO